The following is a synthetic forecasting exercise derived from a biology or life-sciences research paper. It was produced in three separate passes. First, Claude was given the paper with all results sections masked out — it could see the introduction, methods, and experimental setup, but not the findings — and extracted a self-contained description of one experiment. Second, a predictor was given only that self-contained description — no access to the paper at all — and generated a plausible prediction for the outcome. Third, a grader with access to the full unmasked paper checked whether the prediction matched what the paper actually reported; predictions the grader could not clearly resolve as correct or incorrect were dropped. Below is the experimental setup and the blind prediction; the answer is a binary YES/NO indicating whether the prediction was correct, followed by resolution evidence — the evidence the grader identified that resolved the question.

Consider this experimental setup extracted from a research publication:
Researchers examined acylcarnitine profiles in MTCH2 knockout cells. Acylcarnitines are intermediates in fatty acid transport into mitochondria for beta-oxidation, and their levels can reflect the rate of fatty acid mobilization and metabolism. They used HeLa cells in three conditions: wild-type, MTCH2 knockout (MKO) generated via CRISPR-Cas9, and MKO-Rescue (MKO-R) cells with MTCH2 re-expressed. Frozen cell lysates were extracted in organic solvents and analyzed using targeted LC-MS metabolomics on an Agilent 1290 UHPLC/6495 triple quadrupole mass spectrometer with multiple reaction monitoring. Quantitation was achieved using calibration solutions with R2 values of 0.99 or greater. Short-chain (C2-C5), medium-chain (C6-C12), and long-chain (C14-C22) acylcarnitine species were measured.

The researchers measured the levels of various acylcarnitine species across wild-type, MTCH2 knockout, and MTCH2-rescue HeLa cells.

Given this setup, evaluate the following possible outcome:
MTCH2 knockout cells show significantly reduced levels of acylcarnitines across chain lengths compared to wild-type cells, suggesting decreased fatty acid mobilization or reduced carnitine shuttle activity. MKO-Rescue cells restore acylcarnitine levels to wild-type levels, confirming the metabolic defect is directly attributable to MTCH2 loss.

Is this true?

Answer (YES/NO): NO